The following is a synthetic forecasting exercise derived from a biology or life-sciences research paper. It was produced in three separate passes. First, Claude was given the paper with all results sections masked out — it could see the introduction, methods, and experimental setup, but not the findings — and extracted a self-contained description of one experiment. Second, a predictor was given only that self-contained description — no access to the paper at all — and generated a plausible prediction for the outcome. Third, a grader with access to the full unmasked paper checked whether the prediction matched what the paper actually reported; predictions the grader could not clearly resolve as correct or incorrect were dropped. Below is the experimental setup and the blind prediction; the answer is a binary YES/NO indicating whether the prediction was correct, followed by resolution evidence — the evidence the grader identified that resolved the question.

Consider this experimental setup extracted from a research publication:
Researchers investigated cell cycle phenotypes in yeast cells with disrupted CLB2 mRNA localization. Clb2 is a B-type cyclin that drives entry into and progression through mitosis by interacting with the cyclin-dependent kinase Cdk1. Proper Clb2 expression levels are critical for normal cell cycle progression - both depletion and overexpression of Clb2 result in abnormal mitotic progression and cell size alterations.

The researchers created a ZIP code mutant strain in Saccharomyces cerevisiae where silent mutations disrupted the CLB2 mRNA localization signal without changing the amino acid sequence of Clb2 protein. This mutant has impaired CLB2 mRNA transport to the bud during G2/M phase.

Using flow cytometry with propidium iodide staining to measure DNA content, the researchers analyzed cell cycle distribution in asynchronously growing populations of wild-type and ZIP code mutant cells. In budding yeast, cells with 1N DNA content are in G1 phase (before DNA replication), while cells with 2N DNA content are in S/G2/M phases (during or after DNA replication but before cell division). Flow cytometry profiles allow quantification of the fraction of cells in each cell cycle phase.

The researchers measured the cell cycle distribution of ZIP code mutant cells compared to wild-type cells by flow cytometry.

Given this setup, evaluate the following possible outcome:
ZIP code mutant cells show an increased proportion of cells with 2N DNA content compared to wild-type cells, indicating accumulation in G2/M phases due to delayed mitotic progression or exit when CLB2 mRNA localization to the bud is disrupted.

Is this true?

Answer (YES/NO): YES